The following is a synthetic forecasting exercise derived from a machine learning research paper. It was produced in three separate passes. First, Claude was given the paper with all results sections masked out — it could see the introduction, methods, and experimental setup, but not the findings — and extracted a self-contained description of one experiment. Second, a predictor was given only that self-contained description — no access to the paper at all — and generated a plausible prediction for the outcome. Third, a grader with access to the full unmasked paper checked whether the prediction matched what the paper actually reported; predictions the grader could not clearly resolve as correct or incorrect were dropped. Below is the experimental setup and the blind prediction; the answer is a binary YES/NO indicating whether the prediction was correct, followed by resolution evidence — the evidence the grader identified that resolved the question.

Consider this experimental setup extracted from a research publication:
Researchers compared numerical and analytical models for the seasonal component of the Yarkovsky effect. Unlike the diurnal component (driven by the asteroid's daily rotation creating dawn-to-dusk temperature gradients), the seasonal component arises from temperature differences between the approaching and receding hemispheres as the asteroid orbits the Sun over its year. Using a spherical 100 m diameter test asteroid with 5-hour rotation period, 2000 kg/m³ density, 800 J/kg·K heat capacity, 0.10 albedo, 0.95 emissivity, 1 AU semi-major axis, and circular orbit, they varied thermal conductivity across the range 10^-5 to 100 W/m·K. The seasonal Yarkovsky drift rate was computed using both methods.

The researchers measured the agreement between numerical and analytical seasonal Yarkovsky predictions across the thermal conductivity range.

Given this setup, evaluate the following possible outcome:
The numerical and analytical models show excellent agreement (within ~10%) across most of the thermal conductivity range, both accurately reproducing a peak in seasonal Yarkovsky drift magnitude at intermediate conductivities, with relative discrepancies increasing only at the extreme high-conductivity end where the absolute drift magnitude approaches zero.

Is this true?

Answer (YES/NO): NO